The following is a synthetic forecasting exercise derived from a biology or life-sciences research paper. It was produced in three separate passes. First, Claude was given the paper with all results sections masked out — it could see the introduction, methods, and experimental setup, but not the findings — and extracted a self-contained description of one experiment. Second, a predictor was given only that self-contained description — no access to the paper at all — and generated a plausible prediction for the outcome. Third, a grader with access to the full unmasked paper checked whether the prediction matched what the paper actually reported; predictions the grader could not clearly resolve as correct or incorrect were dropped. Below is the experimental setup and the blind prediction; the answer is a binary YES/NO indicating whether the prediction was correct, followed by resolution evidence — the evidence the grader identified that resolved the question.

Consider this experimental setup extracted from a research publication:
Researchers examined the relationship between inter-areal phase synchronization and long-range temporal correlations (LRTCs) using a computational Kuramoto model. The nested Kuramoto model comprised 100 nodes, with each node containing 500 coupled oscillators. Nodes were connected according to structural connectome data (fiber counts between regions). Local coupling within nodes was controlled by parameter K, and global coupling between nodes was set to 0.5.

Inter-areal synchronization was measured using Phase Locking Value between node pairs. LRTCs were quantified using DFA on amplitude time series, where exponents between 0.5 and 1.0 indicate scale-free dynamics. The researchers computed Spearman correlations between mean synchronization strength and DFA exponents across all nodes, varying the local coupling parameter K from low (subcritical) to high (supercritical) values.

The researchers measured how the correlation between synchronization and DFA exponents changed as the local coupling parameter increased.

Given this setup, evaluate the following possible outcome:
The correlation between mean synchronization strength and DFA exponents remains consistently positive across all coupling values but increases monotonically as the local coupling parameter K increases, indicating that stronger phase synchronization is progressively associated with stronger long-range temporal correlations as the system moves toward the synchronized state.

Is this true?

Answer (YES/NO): NO